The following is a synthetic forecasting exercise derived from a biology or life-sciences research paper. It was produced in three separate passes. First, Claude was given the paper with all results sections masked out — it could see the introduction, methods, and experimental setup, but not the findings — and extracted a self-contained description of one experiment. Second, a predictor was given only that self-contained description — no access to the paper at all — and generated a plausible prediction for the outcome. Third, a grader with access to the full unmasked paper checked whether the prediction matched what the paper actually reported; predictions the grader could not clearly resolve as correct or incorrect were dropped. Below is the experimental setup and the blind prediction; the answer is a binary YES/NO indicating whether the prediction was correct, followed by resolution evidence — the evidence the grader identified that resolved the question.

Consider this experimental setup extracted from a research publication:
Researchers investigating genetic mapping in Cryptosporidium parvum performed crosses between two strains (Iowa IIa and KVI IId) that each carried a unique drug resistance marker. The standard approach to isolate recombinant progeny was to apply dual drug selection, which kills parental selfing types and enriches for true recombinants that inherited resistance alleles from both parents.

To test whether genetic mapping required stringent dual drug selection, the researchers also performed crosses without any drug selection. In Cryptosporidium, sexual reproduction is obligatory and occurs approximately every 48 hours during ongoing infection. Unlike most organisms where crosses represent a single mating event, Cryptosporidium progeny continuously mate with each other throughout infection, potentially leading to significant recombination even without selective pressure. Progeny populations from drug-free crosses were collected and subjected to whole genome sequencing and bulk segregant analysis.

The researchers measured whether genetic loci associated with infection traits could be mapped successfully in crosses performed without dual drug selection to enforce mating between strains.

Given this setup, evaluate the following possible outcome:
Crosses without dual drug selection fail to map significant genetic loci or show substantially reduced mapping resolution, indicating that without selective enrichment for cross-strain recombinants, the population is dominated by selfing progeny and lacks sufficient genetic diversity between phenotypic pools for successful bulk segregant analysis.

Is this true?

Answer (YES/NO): NO